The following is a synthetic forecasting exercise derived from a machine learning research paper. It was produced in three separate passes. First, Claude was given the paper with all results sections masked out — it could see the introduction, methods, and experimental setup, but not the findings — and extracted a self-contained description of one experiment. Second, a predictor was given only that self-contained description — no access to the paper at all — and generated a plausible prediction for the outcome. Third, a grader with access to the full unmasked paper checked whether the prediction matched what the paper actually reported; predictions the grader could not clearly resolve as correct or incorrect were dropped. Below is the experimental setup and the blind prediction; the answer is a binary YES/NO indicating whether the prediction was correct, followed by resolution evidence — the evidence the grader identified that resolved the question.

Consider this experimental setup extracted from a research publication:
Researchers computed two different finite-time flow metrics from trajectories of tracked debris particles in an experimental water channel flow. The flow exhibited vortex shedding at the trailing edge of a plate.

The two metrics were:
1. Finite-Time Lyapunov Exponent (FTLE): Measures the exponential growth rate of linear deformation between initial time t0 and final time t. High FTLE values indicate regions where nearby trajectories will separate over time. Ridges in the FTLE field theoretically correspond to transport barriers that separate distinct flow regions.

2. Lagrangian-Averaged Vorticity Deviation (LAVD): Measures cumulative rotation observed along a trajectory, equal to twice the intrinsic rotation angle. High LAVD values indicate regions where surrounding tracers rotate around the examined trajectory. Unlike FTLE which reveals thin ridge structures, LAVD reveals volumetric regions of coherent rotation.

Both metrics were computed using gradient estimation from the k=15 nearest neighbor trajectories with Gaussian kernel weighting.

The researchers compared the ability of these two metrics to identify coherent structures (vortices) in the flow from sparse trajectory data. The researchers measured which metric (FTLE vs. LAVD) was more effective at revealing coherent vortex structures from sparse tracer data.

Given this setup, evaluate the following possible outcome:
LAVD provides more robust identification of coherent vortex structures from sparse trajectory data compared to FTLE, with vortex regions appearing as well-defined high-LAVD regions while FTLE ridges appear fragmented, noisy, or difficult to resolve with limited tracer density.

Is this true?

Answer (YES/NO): YES